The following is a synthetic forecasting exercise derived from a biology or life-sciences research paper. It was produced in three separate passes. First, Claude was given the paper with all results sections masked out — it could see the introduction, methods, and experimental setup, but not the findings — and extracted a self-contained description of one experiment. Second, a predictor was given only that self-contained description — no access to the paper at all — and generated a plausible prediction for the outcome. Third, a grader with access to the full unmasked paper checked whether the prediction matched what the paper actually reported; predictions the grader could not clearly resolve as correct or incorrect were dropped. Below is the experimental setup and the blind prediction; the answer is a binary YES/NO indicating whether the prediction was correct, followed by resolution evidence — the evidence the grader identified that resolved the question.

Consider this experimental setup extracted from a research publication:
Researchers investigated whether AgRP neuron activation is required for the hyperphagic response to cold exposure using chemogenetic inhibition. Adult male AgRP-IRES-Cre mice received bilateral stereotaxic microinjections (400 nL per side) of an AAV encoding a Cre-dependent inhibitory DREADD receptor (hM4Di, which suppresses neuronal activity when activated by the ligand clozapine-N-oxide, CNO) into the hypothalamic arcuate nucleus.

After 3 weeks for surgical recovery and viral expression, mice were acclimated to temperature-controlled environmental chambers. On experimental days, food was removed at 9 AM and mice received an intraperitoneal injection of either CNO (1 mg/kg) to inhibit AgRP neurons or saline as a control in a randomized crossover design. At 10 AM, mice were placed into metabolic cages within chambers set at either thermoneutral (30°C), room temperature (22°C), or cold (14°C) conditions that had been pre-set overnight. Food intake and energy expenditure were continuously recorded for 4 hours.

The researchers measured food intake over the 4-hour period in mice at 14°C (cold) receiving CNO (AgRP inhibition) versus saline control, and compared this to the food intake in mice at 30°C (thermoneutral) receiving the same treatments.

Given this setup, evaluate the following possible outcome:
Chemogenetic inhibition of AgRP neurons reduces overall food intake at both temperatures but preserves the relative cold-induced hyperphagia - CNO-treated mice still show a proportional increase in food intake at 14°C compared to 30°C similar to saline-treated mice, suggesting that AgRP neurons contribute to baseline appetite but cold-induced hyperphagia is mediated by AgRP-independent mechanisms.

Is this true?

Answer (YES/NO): NO